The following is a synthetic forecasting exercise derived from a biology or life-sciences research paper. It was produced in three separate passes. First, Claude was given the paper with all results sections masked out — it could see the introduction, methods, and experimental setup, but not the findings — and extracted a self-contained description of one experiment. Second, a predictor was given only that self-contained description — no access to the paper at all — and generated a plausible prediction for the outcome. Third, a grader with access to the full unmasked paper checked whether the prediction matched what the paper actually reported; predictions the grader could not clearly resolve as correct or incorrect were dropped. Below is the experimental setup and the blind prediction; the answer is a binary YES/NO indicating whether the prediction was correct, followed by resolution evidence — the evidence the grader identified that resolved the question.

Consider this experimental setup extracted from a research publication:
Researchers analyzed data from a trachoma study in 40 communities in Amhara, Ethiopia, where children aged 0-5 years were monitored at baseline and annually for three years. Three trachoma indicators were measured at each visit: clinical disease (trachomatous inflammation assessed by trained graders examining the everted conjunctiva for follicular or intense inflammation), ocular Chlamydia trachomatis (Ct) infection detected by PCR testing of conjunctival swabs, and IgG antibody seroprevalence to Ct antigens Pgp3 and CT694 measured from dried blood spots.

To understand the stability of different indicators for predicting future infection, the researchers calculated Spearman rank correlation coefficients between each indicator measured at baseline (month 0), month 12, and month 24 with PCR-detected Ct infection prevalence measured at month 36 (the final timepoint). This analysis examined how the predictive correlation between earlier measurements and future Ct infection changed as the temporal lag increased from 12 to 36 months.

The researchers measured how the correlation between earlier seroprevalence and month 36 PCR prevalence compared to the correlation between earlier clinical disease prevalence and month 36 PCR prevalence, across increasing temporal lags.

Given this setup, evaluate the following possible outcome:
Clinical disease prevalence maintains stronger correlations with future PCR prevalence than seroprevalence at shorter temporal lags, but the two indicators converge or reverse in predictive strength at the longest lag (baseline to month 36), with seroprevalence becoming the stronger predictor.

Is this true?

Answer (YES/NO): NO